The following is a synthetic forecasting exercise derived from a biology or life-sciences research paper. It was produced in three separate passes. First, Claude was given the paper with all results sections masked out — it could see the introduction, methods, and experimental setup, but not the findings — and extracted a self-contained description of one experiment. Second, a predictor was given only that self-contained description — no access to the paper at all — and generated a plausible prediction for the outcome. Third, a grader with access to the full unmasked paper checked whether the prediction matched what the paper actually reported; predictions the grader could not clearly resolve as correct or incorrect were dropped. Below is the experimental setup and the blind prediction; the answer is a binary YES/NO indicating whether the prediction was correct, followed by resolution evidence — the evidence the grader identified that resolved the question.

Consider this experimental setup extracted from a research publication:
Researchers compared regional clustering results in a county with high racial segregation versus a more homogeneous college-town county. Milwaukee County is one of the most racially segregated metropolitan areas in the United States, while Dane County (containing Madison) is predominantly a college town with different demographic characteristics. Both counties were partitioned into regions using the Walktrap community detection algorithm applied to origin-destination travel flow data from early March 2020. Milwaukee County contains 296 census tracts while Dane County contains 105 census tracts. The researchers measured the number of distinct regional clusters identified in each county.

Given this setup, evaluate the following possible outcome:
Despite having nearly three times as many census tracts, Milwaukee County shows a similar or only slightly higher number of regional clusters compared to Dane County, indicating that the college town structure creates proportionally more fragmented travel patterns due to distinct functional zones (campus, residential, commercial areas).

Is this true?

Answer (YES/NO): NO